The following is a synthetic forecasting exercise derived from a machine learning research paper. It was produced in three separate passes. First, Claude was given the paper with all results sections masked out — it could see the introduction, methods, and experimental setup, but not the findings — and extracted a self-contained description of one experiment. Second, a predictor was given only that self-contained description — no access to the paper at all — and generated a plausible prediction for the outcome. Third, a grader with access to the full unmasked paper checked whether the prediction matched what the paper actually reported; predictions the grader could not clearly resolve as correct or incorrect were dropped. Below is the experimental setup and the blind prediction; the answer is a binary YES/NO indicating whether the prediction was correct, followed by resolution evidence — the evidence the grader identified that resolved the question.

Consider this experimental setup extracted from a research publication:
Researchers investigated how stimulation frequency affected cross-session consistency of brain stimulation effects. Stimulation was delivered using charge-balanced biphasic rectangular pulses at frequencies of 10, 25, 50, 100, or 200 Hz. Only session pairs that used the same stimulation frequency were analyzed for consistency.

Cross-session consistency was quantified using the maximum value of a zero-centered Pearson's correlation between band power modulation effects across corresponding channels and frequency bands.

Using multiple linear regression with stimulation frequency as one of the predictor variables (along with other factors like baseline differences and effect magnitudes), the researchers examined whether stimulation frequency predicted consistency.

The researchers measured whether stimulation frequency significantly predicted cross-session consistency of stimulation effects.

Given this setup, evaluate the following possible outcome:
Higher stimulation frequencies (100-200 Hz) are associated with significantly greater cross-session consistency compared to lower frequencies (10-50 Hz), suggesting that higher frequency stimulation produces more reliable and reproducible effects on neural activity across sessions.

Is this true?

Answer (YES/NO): NO